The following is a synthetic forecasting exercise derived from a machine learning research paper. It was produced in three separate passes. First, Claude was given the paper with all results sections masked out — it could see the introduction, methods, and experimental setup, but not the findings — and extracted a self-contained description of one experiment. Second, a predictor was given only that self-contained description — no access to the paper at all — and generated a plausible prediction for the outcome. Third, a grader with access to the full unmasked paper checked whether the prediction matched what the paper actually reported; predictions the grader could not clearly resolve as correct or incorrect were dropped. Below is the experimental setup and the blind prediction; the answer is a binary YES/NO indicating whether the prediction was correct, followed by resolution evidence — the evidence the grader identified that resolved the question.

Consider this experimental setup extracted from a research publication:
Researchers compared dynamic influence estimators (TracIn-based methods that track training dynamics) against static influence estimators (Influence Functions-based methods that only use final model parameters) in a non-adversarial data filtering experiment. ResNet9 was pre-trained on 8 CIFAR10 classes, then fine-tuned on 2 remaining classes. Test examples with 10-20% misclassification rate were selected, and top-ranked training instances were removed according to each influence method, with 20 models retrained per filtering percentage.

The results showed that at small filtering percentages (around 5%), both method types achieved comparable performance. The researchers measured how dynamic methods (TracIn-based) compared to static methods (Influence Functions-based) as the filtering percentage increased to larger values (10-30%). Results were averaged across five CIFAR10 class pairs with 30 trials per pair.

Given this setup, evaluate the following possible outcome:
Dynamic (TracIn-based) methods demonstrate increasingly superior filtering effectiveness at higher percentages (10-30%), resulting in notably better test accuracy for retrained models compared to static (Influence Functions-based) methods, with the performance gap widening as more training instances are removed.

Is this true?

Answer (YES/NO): YES